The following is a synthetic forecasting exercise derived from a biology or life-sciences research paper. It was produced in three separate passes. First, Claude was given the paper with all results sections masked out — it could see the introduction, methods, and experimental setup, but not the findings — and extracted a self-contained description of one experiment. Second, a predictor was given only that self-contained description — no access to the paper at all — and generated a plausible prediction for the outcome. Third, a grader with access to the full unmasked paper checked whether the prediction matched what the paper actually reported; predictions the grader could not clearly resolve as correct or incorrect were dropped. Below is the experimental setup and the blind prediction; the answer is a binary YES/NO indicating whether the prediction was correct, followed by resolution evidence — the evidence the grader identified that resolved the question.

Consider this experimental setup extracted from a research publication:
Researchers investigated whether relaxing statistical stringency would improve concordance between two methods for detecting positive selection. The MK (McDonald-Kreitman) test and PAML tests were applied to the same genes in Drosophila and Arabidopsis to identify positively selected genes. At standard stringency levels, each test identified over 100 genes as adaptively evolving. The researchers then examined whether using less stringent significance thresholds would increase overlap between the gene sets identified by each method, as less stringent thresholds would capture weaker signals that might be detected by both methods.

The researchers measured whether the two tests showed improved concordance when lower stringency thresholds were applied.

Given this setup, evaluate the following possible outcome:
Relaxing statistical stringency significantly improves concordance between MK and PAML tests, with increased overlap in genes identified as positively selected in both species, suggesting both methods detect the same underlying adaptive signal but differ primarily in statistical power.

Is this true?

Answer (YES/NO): NO